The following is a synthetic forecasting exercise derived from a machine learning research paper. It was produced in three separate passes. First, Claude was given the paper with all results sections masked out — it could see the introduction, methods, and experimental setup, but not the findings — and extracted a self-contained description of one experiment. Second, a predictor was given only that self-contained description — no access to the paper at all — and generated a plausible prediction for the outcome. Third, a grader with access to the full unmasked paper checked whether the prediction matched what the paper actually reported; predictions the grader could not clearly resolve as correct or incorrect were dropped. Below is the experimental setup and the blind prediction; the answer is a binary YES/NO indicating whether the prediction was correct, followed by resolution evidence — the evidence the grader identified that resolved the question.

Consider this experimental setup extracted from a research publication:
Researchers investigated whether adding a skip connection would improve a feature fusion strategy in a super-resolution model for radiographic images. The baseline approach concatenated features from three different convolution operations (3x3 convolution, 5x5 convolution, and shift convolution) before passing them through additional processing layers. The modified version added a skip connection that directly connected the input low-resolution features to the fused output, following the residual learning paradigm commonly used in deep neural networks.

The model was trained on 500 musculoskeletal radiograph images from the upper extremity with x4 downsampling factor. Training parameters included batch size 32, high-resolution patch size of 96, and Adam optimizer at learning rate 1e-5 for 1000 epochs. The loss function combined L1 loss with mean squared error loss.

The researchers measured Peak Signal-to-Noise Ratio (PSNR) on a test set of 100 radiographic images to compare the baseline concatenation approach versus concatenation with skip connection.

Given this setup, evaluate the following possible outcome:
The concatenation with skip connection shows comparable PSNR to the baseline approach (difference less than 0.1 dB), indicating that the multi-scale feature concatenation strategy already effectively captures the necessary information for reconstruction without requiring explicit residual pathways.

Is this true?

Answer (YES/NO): YES